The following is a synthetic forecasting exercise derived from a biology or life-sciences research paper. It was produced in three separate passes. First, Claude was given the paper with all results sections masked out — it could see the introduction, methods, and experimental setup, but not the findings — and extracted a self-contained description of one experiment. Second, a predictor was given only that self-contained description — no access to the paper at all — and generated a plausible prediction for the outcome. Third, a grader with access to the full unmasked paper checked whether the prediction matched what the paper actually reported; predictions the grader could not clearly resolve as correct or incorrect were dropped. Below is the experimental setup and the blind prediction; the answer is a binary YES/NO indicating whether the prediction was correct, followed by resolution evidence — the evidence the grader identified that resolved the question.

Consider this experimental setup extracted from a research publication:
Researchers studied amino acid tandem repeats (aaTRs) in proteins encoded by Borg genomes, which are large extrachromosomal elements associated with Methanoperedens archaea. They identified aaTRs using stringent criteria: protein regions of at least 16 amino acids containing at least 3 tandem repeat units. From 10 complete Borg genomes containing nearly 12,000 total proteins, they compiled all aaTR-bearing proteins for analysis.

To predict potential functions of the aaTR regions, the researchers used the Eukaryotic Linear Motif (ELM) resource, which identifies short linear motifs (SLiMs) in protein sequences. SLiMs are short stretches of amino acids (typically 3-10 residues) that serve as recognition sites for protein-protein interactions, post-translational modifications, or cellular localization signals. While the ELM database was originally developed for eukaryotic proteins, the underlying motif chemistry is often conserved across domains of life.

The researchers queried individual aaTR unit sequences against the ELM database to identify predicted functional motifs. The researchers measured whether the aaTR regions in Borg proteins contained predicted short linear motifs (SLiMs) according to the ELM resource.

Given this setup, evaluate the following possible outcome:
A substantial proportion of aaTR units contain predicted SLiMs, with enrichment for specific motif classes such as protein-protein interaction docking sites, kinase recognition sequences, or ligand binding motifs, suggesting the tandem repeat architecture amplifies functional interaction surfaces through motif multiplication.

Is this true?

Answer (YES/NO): YES